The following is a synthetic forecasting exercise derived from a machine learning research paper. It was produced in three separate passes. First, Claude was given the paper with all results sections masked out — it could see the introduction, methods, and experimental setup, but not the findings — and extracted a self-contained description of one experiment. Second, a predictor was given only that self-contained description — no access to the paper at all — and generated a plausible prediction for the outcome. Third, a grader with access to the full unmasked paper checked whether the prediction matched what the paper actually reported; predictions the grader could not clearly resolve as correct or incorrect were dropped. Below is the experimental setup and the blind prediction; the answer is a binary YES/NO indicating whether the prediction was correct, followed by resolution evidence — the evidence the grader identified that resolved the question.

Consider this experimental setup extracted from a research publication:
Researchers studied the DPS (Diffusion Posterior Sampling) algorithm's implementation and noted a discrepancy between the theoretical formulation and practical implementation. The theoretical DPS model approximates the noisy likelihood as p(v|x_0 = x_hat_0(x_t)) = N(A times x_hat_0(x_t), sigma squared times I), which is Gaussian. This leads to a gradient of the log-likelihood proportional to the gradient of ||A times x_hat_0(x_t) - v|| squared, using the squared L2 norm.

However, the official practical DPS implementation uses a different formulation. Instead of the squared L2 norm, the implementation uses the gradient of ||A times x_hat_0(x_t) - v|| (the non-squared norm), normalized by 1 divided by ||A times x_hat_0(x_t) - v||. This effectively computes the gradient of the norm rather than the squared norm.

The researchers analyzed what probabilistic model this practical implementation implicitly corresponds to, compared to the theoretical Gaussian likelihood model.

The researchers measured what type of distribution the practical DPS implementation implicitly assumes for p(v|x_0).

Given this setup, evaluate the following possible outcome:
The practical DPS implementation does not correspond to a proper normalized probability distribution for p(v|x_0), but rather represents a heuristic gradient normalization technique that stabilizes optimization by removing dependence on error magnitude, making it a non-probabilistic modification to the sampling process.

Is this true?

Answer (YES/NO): NO